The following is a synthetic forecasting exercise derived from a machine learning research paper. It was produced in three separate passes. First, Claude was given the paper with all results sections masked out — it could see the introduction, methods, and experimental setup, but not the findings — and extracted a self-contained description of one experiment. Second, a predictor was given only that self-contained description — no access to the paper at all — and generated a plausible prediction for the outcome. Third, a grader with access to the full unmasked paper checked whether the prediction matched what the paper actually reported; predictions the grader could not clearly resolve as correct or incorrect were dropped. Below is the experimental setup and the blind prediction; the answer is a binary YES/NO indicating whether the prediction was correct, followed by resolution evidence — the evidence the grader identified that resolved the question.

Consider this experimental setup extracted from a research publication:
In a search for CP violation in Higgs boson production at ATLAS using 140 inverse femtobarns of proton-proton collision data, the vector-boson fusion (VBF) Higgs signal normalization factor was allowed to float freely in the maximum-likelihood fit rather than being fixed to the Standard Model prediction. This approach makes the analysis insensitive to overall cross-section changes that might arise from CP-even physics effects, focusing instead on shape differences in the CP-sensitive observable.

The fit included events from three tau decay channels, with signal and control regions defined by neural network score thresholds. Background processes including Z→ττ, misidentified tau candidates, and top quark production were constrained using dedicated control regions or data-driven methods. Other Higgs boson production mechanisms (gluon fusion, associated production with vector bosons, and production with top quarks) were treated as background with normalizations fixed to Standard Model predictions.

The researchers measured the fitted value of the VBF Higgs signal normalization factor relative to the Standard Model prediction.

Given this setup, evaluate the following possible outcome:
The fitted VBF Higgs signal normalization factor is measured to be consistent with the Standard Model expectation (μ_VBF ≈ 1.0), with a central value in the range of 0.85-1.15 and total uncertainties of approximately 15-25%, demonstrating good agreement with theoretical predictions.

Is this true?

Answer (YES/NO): YES